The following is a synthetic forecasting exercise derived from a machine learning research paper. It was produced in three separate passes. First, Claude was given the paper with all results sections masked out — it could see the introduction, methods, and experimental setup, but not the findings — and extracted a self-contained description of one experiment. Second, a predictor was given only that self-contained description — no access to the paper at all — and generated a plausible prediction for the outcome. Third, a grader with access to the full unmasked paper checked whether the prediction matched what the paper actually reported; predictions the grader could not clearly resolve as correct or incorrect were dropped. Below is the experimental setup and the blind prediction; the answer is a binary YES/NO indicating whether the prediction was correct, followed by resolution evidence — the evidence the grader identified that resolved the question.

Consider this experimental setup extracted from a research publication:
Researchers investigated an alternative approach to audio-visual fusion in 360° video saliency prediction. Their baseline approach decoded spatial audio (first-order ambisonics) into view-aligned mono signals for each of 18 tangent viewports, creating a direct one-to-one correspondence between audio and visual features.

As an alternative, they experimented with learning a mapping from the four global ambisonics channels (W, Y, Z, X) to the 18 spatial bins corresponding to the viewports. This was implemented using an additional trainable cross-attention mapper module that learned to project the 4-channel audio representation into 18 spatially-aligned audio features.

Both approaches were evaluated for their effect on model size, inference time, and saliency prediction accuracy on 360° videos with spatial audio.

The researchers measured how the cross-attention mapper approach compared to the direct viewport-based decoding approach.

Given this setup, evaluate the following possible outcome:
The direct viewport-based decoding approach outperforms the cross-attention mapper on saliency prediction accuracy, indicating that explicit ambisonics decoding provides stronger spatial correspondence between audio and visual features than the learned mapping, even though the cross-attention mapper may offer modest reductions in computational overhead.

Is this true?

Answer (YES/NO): NO